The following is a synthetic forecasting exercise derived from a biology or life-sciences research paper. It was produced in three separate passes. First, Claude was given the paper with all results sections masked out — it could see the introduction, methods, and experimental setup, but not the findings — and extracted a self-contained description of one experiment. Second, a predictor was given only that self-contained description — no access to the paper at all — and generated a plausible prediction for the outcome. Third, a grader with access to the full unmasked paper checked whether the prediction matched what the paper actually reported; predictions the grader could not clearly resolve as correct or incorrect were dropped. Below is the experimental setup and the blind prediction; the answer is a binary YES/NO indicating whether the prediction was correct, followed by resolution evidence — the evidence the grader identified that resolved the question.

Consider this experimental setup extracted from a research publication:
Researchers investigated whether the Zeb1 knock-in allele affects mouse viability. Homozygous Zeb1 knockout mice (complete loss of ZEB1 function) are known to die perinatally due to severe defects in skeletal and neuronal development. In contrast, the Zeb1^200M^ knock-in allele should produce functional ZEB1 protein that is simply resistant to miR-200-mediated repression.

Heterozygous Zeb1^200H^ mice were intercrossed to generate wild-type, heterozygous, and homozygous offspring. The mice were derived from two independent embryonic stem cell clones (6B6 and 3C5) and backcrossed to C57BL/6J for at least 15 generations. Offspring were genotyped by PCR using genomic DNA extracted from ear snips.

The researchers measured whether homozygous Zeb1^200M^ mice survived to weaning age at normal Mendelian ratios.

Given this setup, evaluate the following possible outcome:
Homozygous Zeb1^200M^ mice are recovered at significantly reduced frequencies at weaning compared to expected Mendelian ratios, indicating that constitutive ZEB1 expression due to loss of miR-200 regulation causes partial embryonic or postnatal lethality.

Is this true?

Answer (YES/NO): NO